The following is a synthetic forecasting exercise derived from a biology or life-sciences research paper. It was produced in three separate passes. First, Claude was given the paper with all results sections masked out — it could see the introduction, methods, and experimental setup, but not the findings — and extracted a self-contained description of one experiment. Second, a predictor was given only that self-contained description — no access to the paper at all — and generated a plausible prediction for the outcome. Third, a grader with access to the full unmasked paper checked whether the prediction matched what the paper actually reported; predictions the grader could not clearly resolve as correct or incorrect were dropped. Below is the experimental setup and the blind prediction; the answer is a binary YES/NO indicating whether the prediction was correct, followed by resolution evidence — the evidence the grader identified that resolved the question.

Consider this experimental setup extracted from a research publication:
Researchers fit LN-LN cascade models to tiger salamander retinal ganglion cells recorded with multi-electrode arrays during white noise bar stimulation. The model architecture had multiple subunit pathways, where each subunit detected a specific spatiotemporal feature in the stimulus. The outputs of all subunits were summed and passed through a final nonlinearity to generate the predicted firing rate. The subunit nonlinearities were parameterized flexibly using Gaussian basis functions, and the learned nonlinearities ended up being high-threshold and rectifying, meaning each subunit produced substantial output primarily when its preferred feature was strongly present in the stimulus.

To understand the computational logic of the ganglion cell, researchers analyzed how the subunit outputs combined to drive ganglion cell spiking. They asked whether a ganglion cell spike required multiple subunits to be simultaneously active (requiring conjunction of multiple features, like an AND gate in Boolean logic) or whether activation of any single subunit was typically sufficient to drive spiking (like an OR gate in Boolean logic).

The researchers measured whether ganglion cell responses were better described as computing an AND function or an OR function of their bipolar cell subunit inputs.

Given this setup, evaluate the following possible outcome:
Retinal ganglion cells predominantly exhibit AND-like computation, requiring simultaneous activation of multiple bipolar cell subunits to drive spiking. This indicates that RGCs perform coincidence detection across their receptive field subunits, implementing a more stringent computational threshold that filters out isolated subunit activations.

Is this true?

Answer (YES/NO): NO